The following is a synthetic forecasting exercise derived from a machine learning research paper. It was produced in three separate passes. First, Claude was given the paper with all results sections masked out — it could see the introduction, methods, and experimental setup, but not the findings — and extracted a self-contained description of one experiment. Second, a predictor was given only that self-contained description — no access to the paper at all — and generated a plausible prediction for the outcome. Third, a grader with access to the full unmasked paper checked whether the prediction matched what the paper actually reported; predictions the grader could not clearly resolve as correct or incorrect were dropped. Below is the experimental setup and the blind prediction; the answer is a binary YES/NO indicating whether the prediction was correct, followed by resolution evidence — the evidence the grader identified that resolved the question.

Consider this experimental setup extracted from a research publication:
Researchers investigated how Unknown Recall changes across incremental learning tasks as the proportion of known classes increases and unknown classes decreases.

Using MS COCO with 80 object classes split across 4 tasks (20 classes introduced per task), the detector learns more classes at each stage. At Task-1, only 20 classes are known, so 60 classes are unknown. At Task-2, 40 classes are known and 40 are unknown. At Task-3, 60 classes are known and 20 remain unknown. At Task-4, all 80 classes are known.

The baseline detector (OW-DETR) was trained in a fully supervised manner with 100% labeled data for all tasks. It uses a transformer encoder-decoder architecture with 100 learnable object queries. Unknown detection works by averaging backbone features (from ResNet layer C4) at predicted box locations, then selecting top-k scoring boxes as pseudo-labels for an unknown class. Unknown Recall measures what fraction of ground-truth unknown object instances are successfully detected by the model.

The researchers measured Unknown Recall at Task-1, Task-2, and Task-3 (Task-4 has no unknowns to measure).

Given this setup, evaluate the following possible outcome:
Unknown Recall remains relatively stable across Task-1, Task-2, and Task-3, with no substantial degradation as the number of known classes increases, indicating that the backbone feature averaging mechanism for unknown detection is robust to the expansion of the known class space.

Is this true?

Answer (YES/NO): NO